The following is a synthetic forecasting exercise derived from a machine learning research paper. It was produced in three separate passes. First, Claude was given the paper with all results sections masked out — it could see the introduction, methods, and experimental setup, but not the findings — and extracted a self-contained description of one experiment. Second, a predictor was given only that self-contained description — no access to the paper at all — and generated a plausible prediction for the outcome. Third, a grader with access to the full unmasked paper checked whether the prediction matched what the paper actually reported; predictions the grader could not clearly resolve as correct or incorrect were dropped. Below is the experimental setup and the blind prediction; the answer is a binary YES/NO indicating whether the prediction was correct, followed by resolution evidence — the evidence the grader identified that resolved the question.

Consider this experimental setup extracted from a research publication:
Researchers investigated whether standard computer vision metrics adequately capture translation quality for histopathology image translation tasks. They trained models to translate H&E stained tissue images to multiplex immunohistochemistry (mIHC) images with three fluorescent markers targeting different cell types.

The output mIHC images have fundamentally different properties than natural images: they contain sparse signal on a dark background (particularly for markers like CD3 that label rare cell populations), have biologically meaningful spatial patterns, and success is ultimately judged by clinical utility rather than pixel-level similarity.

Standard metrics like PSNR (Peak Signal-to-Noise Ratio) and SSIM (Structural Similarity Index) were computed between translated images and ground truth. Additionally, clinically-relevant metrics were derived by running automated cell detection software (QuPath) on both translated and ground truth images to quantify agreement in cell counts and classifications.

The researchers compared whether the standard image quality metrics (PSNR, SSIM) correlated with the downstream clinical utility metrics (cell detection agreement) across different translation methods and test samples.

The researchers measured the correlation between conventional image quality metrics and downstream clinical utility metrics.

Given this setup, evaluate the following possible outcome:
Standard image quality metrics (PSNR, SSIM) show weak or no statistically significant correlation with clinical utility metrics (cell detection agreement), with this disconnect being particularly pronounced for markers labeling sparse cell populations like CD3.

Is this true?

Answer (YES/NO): YES